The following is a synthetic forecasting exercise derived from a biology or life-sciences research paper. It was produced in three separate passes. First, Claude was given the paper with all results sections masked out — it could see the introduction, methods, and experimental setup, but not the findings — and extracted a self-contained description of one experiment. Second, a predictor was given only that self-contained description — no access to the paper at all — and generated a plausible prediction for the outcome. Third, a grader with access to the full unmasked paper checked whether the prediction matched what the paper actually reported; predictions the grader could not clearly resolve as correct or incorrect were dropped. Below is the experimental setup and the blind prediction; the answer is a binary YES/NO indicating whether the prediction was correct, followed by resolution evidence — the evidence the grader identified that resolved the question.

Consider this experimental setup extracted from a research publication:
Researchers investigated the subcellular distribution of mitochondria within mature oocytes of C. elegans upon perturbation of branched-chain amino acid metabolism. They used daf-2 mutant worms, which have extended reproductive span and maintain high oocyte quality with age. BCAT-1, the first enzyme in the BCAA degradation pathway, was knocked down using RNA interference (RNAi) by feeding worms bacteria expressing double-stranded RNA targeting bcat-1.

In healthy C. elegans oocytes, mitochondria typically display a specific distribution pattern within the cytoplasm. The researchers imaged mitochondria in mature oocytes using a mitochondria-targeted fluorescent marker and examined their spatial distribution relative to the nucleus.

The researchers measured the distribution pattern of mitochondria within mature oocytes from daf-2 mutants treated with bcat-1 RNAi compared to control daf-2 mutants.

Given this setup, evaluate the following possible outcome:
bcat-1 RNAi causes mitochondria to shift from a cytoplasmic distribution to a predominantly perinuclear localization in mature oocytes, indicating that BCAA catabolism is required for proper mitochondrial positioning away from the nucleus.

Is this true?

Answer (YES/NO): YES